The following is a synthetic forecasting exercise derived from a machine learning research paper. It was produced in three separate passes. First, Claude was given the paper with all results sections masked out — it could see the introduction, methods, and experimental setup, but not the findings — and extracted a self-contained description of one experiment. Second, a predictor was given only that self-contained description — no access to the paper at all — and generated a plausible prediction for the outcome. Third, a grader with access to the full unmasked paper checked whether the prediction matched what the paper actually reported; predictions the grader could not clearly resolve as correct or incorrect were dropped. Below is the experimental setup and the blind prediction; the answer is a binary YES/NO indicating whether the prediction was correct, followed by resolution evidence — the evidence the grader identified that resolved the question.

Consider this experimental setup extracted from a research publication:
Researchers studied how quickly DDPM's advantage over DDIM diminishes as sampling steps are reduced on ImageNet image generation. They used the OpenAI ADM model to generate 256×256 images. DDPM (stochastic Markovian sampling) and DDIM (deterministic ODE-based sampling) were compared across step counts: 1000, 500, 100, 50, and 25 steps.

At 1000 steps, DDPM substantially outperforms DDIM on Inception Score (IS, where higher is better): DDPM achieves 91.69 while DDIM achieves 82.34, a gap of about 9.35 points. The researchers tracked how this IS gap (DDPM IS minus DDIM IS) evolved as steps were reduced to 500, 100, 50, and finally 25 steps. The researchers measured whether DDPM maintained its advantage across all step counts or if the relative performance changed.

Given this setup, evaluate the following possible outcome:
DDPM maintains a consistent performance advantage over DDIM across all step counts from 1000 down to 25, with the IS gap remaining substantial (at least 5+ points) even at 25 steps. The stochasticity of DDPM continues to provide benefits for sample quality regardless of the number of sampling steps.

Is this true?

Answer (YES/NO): NO